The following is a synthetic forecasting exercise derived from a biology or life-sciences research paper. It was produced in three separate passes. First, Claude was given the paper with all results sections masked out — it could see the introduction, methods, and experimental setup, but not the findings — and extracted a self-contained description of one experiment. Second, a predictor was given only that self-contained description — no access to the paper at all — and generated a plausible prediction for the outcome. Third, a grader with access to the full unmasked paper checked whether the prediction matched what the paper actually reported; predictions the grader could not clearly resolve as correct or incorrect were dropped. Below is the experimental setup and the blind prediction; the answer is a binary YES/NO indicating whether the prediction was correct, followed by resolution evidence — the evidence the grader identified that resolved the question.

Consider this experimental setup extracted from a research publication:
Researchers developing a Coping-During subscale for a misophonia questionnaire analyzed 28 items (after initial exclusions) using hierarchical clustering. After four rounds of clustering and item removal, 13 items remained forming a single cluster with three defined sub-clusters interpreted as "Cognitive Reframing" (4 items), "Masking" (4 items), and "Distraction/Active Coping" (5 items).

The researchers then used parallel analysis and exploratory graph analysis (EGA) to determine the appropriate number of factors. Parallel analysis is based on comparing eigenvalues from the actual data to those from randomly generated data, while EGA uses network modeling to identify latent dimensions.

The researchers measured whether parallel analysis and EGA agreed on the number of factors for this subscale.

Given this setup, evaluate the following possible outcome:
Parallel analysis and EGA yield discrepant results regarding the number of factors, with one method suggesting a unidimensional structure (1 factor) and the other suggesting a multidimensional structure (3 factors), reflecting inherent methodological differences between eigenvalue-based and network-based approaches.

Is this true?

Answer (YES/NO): YES